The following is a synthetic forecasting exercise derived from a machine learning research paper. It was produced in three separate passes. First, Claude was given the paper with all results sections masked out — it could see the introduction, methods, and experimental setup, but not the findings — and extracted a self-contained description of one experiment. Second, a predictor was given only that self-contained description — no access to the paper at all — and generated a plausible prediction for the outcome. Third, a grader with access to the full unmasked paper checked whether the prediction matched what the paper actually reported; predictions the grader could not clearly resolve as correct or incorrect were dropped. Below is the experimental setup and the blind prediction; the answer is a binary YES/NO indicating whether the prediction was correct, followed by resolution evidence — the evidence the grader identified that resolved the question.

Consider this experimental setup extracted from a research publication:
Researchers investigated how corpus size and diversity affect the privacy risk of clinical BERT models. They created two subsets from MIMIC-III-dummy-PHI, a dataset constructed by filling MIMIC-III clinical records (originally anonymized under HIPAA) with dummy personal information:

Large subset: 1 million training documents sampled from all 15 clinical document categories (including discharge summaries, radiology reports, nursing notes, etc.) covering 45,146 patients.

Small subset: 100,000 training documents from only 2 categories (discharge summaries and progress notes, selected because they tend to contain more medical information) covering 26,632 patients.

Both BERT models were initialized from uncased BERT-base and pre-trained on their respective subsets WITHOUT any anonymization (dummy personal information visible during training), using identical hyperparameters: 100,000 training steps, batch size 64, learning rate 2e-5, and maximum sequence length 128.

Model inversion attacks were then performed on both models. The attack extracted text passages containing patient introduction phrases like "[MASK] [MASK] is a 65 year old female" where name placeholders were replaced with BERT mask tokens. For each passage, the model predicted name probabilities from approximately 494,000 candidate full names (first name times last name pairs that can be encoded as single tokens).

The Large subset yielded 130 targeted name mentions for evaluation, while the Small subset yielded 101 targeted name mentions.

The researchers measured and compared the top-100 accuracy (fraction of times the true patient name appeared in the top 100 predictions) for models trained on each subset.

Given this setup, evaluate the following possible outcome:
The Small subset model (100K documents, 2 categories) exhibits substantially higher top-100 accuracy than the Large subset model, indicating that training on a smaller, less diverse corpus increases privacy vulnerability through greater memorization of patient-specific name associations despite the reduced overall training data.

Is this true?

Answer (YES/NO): NO